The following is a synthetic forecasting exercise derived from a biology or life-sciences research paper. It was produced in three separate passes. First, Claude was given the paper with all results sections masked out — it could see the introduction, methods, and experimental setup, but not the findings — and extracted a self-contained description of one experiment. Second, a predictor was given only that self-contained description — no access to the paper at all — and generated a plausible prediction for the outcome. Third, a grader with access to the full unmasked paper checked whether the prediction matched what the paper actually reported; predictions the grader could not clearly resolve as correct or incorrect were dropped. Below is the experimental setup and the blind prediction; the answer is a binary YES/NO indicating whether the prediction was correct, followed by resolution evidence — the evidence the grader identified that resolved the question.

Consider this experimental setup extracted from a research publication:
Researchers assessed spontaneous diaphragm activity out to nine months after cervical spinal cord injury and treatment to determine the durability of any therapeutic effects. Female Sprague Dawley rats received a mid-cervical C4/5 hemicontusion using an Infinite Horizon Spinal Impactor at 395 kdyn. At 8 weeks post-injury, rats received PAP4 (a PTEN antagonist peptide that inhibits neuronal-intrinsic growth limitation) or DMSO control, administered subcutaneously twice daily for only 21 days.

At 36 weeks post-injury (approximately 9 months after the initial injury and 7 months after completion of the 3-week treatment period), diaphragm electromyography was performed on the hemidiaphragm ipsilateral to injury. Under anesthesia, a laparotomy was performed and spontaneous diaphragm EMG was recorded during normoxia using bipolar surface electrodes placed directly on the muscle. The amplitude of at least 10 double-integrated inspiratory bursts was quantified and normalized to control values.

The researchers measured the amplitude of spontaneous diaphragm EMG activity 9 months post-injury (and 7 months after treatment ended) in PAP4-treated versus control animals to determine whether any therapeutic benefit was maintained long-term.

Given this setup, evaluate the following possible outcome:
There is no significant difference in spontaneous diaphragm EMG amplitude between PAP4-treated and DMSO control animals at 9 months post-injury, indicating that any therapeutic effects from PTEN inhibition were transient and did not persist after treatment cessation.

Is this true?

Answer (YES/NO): NO